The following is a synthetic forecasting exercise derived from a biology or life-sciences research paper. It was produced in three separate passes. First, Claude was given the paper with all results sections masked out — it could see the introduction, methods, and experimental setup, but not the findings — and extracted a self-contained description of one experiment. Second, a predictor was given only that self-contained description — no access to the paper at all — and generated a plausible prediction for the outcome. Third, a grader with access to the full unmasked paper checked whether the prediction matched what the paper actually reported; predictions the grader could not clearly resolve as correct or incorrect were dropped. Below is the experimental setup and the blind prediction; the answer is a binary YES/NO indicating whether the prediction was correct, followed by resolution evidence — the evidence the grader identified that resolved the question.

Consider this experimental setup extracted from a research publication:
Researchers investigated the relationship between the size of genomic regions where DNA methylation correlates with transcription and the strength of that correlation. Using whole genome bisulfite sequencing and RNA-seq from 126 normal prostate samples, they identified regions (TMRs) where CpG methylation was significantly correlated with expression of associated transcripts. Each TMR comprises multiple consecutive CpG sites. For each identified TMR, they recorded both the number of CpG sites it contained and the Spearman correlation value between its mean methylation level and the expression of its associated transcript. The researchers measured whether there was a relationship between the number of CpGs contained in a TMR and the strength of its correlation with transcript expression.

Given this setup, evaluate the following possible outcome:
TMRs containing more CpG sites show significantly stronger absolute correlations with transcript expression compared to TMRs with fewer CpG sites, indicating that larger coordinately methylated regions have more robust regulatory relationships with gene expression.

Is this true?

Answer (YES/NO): YES